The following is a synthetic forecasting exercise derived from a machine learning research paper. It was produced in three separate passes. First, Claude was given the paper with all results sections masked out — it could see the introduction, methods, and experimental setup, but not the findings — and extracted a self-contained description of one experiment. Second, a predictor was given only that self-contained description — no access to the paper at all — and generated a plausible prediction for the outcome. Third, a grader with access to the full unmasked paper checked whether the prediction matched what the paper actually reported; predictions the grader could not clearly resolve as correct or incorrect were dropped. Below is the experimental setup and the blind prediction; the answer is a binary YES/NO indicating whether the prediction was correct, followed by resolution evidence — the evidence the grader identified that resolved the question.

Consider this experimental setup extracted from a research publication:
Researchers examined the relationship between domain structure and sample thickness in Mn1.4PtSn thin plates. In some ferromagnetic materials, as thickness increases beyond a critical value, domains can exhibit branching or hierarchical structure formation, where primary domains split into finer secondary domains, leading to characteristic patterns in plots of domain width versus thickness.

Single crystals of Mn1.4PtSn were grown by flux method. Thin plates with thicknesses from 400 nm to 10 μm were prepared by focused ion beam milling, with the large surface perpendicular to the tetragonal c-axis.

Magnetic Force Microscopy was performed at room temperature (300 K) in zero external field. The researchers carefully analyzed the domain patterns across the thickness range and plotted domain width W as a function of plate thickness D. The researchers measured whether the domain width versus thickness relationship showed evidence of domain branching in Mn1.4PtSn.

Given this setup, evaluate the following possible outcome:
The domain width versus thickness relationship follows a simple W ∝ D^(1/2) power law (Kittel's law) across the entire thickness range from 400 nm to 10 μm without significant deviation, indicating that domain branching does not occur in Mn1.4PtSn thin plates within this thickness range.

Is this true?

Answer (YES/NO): NO